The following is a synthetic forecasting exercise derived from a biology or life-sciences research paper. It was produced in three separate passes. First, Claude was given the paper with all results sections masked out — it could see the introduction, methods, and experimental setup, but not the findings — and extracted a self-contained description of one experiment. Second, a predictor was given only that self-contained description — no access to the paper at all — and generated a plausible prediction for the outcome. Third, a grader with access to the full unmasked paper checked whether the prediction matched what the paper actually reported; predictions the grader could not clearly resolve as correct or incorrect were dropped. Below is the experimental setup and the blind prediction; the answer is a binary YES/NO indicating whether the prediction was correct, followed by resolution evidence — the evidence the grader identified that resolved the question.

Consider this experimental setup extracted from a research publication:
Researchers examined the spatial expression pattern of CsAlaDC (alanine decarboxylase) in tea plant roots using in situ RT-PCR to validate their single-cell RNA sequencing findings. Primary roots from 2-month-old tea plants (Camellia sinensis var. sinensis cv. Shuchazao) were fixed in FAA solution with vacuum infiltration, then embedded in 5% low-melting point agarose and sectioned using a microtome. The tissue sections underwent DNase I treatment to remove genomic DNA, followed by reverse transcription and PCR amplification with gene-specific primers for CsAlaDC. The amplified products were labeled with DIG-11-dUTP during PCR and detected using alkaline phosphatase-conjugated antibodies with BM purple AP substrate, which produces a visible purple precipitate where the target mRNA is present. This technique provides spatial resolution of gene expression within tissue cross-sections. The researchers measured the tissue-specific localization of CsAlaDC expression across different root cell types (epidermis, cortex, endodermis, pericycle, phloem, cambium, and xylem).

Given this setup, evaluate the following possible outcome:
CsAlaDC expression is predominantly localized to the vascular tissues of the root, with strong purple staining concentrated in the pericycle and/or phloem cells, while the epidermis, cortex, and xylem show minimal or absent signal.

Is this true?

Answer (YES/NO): NO